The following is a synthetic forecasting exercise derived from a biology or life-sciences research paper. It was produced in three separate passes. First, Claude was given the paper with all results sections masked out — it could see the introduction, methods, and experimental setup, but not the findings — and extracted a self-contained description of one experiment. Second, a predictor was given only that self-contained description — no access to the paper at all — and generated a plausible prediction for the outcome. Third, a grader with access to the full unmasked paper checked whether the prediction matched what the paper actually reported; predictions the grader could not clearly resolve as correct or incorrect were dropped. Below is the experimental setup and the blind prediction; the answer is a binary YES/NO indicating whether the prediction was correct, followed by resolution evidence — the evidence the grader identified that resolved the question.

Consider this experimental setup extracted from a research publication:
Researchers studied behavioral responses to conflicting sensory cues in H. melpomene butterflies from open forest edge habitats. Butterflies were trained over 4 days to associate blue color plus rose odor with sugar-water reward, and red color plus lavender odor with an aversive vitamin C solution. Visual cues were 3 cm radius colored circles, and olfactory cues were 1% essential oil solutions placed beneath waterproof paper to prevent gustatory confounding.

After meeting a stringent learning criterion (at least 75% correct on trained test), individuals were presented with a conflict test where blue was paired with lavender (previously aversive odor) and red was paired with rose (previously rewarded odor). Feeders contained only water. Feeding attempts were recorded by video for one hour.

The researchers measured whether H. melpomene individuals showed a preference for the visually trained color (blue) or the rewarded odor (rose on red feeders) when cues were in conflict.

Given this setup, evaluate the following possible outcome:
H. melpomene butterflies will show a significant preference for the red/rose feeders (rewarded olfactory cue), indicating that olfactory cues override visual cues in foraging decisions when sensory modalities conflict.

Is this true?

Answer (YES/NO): YES